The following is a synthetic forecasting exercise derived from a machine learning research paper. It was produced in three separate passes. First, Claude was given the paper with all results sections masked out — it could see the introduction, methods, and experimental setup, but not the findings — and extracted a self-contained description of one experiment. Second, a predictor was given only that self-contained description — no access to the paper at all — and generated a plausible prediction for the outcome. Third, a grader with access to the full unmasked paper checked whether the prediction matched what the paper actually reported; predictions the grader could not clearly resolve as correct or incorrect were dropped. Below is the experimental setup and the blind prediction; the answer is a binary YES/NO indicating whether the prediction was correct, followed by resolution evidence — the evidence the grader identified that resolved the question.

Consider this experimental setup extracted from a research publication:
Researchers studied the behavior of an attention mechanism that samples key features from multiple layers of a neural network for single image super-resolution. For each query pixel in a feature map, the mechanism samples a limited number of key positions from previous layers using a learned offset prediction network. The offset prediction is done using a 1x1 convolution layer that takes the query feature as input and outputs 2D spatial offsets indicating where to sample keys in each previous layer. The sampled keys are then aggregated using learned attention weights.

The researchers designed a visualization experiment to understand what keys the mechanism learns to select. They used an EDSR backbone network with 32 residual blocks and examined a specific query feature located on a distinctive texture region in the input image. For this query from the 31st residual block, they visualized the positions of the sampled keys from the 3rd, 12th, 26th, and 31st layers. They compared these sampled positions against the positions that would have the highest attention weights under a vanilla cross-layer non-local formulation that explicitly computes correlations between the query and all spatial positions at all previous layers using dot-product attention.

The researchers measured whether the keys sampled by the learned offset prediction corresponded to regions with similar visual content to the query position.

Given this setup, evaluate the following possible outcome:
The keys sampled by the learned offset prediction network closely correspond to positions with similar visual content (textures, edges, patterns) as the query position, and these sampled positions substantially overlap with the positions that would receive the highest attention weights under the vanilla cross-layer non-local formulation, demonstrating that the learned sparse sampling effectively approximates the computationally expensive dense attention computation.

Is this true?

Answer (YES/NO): NO